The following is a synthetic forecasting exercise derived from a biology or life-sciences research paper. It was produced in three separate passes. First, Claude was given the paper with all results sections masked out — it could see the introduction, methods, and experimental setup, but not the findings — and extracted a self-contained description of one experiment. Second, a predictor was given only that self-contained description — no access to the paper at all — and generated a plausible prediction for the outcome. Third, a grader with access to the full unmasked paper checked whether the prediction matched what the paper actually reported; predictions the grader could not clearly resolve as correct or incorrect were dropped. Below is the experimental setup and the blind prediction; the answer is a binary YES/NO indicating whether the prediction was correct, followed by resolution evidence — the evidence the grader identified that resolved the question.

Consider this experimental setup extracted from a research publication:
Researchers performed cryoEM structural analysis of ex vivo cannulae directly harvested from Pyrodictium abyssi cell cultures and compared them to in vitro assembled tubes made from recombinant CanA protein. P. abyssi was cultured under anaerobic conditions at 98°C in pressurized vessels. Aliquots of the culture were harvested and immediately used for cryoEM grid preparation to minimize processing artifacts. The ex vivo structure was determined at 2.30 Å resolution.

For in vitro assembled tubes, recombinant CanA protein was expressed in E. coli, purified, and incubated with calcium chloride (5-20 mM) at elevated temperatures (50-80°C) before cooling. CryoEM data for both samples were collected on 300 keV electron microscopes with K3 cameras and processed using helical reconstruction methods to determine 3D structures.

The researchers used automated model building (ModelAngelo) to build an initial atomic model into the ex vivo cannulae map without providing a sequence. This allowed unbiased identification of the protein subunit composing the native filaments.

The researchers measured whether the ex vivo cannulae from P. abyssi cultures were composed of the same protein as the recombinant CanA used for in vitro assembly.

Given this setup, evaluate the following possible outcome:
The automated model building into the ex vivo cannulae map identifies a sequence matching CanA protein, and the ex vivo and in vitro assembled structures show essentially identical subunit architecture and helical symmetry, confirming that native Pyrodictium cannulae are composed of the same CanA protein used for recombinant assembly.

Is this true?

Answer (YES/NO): NO